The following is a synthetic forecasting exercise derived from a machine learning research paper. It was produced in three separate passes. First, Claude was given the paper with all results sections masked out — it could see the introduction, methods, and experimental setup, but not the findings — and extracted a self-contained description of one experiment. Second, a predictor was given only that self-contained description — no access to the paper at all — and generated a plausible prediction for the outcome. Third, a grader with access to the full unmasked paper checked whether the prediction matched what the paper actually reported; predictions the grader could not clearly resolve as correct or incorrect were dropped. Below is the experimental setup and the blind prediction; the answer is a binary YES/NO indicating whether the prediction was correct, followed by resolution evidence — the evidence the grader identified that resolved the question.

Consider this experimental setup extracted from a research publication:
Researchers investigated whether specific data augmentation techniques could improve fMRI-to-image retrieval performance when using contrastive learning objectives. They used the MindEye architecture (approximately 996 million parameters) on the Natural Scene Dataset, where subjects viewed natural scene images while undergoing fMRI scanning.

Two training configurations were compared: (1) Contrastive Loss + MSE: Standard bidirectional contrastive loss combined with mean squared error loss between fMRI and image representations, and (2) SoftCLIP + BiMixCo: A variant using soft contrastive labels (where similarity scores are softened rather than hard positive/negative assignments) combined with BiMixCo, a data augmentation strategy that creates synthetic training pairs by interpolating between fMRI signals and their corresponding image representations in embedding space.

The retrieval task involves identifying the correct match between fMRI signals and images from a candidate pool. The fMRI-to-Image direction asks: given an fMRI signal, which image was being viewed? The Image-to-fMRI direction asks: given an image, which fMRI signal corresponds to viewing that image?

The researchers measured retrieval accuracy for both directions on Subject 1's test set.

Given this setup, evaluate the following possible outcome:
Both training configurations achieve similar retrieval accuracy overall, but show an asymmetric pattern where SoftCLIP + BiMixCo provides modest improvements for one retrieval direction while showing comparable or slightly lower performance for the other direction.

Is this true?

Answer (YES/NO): NO